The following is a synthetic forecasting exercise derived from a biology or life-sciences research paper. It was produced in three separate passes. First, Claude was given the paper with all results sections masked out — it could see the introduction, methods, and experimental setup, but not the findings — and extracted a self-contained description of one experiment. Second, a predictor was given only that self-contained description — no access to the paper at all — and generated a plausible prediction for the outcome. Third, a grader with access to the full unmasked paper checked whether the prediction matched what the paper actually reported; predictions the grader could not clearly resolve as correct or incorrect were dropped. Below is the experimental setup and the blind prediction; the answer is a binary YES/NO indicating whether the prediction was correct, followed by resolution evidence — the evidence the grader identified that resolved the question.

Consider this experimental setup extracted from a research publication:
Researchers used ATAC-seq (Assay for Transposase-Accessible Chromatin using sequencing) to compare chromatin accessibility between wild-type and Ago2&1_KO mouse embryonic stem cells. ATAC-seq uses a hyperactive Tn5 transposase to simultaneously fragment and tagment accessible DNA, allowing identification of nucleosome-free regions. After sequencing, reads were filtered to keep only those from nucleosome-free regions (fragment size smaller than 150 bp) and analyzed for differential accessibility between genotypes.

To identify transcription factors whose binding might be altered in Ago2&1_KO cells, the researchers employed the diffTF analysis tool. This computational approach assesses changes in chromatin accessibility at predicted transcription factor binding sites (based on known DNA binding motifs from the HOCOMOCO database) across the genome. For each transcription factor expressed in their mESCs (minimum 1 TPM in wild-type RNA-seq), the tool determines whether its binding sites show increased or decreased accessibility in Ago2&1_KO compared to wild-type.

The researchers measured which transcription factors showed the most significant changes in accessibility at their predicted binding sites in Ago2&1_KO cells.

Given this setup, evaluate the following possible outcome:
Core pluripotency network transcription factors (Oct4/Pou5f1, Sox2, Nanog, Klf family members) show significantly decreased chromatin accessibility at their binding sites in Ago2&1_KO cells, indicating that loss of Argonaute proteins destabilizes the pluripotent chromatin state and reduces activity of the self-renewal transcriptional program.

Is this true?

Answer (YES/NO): NO